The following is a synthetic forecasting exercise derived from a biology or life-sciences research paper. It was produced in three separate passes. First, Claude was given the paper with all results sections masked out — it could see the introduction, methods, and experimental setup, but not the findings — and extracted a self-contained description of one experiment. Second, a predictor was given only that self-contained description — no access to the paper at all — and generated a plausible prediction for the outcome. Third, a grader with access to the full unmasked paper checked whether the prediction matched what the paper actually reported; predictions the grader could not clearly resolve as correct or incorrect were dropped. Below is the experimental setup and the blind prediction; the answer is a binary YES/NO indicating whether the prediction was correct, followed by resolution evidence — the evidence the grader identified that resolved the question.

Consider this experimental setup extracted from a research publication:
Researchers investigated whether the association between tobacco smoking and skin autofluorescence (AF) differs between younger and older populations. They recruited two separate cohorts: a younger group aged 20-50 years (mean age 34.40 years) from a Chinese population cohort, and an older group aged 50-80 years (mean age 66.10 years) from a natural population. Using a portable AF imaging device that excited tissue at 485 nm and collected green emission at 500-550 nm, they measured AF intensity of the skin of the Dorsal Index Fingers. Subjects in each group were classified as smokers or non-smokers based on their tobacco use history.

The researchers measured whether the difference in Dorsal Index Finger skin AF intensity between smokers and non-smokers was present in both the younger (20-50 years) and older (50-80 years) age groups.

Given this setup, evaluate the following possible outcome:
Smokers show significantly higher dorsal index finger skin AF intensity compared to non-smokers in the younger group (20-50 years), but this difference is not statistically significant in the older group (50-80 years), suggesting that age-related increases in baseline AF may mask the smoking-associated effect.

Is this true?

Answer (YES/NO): NO